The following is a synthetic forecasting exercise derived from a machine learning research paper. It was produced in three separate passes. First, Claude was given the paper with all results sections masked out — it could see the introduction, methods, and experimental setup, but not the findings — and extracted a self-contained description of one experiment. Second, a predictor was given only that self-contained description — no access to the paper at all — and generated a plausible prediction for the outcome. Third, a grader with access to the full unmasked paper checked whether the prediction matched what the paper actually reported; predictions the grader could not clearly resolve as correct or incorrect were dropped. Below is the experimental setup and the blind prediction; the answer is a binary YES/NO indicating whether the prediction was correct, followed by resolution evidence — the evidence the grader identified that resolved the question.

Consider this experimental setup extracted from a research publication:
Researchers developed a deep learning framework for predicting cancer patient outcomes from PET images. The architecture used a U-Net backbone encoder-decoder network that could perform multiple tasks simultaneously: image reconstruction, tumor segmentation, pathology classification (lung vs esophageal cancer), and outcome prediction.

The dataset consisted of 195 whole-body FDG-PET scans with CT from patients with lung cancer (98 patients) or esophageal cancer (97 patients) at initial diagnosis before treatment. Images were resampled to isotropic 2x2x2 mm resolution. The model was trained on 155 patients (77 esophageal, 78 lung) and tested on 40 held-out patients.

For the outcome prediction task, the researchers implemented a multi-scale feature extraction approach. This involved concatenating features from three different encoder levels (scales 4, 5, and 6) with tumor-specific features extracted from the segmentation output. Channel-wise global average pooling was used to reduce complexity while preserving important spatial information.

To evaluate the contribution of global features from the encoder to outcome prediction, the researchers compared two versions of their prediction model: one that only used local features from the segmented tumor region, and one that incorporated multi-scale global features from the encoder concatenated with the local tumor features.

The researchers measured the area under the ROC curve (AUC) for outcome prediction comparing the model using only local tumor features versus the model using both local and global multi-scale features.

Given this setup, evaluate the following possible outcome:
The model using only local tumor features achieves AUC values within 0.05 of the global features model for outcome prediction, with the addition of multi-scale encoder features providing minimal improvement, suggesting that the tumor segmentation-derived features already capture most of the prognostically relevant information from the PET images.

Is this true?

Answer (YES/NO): YES